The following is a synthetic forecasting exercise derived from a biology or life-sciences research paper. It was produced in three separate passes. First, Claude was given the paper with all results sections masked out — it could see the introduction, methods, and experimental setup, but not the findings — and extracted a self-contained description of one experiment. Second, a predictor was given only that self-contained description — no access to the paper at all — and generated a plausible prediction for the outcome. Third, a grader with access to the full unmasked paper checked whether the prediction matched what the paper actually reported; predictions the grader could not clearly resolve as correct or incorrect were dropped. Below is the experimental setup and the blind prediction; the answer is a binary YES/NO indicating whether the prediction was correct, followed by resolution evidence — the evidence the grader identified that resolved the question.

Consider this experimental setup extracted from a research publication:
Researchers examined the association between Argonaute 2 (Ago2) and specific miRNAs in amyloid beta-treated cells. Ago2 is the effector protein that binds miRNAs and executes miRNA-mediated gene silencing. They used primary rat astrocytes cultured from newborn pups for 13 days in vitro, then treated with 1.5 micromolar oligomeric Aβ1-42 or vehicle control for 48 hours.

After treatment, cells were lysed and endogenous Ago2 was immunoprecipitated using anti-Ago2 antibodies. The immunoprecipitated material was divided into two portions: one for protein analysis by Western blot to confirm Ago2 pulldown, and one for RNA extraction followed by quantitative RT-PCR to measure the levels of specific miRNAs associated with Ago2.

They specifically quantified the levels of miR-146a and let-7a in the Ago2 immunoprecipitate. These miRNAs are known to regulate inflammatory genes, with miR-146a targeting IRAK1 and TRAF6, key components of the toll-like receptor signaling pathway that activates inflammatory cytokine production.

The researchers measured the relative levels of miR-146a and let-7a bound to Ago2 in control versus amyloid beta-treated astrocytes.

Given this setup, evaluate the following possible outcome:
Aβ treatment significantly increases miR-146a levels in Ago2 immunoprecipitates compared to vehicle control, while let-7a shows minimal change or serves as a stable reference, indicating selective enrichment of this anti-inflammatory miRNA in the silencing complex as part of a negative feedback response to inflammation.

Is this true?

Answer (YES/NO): NO